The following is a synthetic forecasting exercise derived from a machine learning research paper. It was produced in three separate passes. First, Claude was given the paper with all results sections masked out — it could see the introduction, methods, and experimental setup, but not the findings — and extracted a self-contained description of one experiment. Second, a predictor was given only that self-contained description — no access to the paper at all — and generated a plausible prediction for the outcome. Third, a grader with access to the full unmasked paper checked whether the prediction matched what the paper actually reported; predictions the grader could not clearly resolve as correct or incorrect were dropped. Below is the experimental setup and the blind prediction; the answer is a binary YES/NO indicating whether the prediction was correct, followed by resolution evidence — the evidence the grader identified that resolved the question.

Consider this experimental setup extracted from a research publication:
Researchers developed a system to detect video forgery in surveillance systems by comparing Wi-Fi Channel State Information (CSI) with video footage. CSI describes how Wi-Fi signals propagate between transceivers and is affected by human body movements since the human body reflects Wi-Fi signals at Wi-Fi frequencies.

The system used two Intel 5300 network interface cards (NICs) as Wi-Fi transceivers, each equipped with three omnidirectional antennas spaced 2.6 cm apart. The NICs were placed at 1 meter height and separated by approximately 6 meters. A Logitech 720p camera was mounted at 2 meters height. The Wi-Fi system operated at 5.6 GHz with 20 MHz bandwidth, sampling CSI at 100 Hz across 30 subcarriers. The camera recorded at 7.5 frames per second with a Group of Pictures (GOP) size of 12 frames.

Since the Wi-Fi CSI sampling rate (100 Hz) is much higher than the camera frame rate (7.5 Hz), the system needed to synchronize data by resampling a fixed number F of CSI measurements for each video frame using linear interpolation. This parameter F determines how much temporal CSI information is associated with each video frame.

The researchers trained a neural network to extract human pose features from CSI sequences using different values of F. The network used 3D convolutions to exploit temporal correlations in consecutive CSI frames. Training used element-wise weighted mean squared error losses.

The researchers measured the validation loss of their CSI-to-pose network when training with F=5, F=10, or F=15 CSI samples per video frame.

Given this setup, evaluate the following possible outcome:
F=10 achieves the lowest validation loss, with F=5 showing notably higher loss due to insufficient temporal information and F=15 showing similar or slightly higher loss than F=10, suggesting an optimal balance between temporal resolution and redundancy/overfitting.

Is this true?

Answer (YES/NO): YES